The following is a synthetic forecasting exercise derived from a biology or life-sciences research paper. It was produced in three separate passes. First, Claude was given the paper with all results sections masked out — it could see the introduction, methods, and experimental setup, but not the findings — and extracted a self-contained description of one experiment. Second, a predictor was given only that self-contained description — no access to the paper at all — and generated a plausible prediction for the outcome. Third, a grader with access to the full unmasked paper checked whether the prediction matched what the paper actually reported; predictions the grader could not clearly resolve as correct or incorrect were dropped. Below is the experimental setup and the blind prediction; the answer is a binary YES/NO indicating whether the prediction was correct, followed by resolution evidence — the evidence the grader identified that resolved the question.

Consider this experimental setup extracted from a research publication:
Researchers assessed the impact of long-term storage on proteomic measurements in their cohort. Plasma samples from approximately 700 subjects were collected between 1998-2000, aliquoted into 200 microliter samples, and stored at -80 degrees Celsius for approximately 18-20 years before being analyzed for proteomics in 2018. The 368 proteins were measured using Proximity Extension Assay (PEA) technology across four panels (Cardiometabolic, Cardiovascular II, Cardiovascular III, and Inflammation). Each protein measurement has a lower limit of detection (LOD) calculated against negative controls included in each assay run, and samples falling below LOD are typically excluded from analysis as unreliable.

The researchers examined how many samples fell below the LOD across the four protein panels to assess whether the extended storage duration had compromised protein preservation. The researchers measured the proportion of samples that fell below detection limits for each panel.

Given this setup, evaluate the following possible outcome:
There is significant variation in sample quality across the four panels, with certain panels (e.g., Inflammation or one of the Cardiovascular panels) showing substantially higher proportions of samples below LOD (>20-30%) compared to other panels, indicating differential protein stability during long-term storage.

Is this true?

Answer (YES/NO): NO